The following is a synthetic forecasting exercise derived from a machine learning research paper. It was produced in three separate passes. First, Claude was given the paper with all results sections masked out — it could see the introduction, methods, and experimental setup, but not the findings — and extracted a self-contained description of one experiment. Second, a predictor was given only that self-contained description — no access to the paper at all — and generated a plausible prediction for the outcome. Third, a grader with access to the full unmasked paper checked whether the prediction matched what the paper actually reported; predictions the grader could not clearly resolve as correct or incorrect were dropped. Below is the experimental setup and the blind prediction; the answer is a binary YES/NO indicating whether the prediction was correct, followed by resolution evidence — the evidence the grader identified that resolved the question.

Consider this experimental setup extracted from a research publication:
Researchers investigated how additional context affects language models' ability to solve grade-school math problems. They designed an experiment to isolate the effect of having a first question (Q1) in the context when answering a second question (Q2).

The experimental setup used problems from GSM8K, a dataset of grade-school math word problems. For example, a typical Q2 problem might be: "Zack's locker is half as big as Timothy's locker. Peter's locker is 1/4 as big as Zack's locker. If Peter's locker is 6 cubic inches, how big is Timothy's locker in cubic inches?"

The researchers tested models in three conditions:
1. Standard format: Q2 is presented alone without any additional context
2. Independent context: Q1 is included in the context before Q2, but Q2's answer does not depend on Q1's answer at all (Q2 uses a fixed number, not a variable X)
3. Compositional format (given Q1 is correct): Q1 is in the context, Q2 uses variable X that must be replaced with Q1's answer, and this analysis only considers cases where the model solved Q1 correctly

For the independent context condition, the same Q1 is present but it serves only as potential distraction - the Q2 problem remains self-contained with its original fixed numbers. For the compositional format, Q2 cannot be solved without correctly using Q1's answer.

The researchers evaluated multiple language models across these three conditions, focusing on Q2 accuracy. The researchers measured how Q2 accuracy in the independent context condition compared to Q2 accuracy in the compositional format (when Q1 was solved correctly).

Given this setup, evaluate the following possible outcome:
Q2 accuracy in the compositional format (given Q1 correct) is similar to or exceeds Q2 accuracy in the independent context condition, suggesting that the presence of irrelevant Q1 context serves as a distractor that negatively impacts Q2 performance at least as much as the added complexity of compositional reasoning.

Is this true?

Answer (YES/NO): NO